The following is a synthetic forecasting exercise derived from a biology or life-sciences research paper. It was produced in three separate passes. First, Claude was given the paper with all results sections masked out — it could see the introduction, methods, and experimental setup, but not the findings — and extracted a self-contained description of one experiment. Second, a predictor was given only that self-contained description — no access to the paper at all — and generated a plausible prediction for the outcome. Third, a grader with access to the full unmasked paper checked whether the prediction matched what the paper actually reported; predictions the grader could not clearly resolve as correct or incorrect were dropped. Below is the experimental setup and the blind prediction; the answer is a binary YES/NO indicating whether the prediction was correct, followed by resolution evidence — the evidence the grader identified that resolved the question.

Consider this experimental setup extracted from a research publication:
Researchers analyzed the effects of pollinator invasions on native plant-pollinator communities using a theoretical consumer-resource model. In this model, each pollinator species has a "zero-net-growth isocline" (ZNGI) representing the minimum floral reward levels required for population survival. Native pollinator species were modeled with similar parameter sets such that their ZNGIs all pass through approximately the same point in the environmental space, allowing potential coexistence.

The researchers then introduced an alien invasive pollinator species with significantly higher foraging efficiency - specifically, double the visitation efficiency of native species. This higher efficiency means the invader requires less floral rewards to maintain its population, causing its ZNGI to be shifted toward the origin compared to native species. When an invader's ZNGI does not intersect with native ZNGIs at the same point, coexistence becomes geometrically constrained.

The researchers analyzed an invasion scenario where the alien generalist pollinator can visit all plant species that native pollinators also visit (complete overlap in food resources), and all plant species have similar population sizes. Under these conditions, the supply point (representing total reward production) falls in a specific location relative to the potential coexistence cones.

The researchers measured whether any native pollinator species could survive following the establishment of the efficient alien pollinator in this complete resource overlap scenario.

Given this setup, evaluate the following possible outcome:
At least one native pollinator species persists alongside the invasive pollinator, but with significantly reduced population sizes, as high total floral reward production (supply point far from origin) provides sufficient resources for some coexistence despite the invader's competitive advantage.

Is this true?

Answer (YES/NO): NO